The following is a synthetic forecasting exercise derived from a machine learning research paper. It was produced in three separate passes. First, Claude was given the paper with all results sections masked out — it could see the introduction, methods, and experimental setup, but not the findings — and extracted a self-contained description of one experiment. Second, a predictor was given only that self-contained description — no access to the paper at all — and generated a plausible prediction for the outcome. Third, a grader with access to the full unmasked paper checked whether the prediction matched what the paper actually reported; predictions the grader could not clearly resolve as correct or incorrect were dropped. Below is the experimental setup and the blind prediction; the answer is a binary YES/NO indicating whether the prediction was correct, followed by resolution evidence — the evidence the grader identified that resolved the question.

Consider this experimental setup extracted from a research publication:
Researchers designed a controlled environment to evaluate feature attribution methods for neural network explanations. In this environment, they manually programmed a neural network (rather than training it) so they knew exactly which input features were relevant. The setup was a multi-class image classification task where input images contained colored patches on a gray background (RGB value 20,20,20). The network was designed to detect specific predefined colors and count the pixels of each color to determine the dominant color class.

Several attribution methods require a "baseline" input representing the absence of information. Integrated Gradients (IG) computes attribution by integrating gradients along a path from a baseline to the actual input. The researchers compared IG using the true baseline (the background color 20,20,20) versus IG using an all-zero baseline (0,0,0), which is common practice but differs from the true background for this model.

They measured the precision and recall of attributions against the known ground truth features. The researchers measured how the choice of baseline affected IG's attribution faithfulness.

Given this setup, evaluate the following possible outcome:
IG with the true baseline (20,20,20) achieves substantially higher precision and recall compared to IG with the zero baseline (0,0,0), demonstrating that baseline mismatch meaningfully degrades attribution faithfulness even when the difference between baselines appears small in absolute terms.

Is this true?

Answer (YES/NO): NO